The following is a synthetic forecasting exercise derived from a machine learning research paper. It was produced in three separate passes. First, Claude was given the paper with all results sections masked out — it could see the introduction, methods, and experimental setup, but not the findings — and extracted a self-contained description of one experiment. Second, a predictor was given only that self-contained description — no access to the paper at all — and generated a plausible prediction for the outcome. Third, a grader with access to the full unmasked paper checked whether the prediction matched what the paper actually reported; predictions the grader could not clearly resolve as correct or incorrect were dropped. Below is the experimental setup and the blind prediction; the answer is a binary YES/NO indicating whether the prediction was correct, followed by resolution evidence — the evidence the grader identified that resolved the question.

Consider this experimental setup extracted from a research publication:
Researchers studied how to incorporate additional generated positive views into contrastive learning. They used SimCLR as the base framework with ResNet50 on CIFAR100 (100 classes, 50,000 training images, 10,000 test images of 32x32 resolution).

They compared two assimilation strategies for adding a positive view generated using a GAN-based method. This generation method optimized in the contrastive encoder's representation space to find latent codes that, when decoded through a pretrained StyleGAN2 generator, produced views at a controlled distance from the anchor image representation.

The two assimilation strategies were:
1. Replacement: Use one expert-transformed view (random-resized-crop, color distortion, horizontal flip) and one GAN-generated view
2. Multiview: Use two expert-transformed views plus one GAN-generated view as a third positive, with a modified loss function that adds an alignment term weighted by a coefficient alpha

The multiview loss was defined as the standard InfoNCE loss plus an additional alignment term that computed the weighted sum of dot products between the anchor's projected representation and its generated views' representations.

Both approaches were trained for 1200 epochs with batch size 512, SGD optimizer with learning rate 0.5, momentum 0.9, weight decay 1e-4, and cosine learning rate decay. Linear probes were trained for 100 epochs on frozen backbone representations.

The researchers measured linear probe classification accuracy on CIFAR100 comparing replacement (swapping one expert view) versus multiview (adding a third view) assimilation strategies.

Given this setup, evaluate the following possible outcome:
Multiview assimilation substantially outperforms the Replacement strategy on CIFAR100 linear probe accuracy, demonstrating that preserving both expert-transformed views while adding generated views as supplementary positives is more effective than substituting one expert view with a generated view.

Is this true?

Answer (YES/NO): NO